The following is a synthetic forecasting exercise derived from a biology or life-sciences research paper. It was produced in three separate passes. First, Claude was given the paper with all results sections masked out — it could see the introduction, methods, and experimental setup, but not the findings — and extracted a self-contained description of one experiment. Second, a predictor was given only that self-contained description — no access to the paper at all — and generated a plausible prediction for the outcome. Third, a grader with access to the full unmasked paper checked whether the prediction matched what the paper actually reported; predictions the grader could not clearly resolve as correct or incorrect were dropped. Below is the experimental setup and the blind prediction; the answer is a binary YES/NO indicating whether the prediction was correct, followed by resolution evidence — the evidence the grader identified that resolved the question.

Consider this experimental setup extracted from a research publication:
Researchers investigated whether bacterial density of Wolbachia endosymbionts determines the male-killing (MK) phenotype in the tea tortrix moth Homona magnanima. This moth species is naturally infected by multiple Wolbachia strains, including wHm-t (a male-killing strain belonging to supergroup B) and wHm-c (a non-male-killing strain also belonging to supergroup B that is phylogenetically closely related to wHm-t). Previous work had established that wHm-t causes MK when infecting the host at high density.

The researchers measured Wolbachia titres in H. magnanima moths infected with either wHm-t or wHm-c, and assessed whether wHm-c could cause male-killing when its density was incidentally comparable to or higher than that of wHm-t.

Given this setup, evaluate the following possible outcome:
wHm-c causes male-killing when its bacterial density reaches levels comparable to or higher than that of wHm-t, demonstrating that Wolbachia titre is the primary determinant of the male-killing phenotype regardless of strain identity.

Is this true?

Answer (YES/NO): NO